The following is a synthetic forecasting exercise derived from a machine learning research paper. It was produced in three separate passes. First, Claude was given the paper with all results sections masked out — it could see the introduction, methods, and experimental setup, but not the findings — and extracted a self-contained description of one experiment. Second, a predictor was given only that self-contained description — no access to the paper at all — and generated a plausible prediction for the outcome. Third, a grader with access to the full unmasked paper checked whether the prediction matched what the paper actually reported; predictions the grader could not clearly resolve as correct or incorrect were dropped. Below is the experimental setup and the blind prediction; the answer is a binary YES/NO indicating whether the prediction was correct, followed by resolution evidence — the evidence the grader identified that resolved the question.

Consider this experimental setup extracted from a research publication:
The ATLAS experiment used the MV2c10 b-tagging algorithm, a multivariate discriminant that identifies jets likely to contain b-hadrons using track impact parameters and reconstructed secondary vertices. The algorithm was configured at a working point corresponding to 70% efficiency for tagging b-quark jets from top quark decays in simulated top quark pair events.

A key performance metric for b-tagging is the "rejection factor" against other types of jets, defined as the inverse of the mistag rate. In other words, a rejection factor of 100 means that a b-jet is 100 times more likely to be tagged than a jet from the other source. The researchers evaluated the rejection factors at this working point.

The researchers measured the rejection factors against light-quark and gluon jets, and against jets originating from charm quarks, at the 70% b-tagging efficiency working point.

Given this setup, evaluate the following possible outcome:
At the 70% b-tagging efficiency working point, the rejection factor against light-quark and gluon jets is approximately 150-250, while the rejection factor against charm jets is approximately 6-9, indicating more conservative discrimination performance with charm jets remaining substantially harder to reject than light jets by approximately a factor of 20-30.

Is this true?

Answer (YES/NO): NO